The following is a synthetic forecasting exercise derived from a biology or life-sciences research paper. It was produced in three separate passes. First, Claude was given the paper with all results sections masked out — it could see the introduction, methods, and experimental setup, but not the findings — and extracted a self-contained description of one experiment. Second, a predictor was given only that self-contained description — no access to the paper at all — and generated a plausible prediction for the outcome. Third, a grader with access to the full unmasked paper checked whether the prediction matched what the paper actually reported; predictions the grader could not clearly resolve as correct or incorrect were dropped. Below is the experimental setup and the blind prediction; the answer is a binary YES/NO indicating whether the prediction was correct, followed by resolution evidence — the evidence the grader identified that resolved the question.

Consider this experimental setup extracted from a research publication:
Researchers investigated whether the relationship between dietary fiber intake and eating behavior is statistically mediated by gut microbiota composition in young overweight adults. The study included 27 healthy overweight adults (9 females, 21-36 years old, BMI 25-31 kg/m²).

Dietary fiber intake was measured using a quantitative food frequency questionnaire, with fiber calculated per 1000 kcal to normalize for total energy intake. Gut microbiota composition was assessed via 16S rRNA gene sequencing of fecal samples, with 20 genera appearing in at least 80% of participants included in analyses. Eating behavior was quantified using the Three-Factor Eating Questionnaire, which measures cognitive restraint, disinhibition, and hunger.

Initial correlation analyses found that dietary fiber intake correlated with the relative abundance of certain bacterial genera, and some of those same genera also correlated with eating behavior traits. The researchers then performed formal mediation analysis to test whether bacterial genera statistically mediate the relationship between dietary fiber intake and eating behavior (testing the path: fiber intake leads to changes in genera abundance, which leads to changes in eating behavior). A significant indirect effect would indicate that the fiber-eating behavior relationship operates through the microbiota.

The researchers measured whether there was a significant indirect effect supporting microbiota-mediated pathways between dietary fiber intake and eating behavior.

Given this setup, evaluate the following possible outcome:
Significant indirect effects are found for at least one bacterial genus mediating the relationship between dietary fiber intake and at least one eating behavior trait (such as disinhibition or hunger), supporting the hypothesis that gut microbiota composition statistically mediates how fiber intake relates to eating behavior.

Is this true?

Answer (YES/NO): NO